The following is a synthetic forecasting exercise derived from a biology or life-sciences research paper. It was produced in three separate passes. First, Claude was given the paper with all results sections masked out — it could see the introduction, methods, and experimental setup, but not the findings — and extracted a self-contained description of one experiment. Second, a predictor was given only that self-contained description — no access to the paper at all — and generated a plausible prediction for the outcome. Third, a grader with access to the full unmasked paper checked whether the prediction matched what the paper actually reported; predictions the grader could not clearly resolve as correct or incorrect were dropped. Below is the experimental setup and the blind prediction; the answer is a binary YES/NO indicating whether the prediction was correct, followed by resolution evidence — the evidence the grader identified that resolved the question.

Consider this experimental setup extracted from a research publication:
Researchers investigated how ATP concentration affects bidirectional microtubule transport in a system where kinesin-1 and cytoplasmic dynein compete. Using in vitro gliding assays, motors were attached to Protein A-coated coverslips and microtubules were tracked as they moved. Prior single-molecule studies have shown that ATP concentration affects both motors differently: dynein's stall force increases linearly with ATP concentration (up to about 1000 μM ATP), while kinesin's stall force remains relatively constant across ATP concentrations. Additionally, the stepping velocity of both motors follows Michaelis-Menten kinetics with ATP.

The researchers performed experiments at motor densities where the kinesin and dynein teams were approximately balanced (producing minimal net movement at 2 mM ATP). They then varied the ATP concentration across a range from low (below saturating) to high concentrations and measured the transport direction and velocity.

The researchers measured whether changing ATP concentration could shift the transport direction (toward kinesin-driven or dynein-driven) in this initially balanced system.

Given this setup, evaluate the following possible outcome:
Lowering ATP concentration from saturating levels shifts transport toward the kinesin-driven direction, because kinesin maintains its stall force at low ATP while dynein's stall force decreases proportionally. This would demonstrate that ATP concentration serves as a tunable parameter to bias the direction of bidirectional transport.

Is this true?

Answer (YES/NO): NO